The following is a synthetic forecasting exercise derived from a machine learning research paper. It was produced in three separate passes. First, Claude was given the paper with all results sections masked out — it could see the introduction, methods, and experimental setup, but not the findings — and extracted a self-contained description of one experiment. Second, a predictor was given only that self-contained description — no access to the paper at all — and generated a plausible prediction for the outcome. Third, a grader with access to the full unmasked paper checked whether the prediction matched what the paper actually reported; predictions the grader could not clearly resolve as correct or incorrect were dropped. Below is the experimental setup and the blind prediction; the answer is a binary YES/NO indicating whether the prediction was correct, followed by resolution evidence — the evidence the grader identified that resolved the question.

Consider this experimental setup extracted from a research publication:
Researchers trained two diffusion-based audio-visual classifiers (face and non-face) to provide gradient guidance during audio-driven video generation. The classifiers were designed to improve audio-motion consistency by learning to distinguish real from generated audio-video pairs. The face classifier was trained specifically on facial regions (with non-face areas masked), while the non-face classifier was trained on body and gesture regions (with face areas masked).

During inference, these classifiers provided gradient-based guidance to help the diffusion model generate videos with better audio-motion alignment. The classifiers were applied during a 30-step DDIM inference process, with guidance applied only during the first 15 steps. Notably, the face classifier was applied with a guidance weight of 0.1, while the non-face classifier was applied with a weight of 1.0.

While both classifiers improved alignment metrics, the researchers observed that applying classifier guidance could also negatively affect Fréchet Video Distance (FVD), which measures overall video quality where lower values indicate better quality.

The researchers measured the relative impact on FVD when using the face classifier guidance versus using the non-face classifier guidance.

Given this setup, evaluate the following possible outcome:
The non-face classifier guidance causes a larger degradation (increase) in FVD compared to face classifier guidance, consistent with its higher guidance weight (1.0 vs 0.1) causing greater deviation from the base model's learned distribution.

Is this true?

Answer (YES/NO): NO